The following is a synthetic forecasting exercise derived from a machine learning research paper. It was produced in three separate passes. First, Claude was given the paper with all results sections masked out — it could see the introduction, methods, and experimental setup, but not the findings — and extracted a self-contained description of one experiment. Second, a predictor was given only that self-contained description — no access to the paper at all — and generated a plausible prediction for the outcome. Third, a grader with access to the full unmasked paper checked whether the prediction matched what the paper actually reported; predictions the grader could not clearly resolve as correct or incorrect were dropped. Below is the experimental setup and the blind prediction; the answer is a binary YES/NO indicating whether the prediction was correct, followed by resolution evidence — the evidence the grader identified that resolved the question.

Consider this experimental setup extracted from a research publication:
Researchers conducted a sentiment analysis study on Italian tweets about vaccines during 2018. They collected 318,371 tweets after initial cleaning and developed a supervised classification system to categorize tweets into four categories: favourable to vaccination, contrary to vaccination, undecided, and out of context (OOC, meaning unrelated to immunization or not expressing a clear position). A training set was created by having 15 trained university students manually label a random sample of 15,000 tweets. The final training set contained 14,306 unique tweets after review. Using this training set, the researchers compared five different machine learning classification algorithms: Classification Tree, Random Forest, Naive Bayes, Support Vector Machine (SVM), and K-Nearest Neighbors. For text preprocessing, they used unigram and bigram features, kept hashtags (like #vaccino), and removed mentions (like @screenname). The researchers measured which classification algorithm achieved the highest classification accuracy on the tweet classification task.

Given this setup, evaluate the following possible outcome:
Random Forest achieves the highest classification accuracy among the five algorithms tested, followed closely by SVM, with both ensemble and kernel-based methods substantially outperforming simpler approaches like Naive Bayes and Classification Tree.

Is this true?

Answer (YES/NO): NO